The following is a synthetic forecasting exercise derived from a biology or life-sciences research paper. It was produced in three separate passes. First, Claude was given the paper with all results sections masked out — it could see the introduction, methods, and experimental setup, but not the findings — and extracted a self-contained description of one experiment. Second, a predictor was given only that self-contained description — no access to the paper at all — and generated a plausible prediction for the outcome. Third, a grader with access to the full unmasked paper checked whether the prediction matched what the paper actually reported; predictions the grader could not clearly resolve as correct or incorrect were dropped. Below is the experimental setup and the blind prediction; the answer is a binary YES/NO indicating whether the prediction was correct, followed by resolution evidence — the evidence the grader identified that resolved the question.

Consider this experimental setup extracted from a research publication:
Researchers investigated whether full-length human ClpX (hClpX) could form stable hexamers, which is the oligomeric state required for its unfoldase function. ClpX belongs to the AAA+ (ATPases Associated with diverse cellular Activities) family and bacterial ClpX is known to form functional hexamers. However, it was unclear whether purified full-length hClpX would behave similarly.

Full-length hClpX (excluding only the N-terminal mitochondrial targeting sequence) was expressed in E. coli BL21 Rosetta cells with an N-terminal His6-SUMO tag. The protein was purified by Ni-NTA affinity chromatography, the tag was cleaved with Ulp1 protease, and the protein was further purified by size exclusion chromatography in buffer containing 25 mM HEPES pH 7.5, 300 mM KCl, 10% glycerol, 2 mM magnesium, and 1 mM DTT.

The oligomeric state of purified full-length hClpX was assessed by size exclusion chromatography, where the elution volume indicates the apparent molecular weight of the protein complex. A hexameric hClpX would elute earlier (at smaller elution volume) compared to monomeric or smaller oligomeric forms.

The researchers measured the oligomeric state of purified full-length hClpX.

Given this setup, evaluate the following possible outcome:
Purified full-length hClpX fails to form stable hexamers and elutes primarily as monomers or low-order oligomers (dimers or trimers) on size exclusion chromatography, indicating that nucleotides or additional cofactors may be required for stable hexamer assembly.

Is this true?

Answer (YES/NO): NO